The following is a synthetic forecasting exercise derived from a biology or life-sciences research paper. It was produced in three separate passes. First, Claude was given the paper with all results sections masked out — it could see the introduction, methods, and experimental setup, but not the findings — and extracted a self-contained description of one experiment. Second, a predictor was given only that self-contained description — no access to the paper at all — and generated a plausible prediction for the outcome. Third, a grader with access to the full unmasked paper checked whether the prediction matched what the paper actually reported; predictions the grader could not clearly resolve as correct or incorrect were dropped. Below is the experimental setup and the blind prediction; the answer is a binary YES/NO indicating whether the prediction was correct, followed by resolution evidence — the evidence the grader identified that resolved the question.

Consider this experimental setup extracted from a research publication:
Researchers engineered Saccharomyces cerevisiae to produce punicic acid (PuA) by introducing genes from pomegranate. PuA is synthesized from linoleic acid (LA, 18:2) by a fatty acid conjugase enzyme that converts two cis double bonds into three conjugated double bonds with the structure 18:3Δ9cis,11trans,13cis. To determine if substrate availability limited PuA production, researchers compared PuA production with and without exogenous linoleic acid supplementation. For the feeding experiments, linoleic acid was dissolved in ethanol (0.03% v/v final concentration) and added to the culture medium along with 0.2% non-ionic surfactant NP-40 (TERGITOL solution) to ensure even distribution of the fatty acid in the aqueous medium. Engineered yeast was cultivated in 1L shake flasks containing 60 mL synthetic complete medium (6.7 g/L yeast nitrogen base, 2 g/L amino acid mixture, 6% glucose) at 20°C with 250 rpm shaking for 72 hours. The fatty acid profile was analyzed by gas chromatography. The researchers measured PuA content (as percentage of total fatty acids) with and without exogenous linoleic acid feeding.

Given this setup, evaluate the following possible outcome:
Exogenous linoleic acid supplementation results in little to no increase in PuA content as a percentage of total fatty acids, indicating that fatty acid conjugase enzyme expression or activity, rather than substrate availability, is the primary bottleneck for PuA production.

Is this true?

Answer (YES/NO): NO